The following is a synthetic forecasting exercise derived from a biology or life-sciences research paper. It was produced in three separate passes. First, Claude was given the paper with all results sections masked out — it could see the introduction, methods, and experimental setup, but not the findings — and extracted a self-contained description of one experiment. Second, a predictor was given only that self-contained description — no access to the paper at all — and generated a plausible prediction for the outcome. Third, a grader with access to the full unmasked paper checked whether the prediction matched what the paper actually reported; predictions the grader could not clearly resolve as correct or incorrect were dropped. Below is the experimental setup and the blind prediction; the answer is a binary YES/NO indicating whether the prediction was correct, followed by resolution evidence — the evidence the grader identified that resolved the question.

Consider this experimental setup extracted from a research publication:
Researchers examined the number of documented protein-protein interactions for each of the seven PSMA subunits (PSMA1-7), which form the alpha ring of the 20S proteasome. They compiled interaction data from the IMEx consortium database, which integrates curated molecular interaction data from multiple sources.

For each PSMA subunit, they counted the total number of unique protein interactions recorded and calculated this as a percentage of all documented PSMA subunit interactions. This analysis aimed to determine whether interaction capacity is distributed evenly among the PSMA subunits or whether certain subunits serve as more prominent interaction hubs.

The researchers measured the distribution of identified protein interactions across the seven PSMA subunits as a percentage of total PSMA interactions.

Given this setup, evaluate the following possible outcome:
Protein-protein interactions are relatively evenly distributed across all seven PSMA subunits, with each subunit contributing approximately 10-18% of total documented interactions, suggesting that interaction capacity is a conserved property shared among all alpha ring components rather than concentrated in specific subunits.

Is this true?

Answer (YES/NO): NO